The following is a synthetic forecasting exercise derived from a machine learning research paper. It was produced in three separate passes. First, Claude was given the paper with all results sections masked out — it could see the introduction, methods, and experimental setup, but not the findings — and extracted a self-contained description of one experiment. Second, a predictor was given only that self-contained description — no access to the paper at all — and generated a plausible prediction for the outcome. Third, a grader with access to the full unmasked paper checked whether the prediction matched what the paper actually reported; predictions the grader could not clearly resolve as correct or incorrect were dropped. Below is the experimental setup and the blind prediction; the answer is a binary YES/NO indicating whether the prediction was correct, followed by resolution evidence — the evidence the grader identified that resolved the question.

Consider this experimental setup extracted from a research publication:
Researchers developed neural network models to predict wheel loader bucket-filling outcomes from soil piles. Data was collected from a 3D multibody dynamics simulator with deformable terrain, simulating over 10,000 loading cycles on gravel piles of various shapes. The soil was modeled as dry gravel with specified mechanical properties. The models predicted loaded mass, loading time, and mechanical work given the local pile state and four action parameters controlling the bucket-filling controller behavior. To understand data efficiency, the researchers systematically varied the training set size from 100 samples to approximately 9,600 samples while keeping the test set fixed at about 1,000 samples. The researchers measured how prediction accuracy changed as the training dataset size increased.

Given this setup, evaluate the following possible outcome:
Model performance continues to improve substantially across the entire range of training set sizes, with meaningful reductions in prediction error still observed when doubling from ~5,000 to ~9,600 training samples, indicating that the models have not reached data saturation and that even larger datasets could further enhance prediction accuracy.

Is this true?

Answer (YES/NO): NO